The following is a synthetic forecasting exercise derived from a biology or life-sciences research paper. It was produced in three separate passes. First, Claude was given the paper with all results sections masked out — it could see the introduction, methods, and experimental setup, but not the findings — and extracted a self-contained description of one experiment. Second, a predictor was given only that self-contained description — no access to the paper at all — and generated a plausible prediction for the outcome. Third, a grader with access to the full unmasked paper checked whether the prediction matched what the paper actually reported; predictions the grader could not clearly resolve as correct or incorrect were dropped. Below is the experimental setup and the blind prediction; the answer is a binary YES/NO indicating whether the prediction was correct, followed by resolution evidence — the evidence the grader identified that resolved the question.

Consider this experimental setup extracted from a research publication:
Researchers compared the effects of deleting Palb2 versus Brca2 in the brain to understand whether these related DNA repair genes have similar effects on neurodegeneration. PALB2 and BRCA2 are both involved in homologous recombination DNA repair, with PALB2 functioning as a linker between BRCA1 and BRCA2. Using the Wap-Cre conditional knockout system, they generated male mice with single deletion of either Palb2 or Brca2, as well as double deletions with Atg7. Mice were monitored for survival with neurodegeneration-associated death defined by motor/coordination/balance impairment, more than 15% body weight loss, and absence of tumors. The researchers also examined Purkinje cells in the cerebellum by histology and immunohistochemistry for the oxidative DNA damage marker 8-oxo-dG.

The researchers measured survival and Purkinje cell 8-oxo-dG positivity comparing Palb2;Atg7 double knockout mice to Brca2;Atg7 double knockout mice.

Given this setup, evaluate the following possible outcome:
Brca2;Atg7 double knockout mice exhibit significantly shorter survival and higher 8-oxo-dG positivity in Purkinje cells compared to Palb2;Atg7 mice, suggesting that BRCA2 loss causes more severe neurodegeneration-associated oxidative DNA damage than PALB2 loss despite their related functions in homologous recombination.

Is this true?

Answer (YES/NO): NO